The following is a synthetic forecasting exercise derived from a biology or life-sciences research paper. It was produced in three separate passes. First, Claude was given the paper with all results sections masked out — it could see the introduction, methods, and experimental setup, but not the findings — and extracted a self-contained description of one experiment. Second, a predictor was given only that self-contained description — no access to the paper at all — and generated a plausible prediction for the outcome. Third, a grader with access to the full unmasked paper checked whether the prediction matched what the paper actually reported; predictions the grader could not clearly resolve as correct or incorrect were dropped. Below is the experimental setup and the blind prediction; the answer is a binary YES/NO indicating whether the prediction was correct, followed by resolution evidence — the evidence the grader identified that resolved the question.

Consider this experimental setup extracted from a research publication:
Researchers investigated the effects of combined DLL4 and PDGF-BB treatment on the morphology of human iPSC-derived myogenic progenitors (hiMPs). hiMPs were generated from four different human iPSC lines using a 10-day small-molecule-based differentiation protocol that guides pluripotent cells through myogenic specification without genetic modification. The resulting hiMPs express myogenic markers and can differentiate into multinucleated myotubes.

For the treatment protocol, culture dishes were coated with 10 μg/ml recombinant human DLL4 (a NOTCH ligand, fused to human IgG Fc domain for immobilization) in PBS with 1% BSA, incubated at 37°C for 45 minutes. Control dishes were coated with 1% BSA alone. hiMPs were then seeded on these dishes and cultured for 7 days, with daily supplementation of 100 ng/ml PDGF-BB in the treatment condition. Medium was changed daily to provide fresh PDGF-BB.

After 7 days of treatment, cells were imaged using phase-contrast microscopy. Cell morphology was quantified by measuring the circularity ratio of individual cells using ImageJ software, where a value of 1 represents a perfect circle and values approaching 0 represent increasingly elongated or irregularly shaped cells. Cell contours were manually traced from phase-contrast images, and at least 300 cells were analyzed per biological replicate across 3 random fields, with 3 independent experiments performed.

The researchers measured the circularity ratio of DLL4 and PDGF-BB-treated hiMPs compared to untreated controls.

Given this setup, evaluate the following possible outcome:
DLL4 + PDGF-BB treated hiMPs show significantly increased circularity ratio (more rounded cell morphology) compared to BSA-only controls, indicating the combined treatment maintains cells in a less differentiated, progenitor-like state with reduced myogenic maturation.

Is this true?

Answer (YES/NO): NO